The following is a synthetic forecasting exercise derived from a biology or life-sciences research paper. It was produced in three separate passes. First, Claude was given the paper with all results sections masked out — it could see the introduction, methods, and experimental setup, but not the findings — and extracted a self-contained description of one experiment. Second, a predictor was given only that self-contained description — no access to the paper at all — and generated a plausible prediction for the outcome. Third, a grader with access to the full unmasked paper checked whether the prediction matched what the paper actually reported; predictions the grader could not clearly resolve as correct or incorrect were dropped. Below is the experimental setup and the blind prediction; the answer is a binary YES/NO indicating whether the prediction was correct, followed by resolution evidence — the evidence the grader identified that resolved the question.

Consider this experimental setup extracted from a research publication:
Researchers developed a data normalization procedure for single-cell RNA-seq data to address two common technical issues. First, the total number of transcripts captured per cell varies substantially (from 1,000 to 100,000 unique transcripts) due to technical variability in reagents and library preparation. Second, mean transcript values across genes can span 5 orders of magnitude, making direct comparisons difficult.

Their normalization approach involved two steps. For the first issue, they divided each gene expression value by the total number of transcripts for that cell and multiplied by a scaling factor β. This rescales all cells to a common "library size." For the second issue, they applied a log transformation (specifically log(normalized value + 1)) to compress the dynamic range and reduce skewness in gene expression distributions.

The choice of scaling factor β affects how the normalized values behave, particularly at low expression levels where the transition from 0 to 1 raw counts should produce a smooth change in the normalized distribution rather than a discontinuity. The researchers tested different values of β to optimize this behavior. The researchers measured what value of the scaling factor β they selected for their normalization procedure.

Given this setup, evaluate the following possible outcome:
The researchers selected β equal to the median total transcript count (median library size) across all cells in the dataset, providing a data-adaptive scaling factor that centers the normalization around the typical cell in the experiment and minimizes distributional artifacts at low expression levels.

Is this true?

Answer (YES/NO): NO